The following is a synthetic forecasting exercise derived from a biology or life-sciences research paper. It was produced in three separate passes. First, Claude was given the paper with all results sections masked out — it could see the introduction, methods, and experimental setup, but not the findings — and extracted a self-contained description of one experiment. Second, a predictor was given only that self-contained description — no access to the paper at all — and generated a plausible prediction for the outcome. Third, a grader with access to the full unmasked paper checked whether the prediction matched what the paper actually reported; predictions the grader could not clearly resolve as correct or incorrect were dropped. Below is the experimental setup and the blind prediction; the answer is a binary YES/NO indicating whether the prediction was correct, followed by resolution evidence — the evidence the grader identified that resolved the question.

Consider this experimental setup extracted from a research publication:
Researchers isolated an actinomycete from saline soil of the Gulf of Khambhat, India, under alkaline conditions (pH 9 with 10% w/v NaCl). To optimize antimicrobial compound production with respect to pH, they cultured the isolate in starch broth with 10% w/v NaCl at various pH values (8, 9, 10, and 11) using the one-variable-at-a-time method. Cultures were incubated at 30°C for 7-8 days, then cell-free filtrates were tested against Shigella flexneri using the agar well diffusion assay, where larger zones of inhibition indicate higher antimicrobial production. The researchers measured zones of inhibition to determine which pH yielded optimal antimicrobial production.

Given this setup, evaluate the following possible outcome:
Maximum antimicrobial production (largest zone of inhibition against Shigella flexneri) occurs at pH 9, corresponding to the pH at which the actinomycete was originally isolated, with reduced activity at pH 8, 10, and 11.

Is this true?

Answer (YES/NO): YES